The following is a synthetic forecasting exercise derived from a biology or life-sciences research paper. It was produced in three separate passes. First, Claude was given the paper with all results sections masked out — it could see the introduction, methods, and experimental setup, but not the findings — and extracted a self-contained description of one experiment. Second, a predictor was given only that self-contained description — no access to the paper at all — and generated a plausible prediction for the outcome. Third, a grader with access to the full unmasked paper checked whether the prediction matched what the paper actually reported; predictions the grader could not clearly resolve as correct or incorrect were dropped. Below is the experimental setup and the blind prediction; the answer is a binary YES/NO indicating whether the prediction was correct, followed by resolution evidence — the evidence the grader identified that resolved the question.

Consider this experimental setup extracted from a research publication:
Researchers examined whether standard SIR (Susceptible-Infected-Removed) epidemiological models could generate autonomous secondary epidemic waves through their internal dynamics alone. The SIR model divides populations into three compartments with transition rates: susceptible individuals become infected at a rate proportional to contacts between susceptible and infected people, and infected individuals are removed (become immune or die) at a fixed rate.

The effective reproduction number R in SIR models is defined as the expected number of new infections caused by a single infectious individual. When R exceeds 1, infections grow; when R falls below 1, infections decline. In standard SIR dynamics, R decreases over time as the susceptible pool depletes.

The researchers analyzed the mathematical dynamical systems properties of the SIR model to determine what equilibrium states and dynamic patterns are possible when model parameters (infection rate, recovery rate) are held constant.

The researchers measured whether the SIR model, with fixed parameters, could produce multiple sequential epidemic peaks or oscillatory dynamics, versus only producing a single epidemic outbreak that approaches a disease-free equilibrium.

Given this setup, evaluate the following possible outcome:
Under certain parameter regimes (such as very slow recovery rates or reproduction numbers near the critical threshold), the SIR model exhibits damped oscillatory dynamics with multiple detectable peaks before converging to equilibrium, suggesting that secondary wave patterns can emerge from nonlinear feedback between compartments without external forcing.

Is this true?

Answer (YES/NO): NO